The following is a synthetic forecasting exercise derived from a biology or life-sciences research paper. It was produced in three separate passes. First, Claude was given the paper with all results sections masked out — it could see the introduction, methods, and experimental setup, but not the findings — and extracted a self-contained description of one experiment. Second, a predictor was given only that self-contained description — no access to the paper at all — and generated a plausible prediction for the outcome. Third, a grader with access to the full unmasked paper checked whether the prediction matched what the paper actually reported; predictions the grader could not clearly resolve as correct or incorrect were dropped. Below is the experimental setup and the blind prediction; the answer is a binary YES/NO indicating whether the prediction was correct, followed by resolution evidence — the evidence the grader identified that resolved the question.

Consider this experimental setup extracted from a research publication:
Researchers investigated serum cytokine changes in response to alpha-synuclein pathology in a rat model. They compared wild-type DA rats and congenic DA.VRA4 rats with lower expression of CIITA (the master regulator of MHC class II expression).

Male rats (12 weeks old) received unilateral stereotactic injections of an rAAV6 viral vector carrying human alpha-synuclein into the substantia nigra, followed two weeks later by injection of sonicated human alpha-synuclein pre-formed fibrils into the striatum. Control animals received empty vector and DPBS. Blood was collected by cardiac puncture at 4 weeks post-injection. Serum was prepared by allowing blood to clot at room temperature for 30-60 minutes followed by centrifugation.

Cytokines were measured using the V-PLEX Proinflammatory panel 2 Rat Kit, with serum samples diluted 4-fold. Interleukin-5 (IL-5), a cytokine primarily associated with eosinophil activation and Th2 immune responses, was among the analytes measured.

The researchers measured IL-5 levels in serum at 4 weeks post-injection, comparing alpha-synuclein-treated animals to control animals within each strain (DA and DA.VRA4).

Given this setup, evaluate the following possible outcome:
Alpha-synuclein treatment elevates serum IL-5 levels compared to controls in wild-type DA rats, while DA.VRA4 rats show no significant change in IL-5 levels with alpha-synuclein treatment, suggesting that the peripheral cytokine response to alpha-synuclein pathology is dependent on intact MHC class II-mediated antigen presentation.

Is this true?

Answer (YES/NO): NO